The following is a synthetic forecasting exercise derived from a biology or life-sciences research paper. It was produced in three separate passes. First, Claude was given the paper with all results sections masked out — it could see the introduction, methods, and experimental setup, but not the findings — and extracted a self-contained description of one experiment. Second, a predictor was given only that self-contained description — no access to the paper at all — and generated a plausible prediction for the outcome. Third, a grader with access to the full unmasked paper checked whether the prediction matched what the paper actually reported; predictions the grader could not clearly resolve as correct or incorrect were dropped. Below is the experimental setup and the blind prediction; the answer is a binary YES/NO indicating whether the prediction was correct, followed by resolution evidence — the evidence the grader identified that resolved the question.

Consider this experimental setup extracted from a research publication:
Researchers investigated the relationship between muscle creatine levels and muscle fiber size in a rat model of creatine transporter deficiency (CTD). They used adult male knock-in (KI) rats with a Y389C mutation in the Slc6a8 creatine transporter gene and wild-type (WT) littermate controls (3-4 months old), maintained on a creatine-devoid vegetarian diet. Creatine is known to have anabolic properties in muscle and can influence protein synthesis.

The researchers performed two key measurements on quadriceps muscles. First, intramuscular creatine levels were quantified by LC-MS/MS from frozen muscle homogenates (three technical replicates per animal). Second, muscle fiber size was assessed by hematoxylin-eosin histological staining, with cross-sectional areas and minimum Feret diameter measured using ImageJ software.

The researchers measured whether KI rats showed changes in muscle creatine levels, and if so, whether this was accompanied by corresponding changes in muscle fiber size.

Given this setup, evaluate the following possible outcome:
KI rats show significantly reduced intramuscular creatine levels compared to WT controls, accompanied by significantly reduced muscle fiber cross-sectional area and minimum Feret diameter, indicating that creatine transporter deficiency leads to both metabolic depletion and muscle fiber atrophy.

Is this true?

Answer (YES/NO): NO